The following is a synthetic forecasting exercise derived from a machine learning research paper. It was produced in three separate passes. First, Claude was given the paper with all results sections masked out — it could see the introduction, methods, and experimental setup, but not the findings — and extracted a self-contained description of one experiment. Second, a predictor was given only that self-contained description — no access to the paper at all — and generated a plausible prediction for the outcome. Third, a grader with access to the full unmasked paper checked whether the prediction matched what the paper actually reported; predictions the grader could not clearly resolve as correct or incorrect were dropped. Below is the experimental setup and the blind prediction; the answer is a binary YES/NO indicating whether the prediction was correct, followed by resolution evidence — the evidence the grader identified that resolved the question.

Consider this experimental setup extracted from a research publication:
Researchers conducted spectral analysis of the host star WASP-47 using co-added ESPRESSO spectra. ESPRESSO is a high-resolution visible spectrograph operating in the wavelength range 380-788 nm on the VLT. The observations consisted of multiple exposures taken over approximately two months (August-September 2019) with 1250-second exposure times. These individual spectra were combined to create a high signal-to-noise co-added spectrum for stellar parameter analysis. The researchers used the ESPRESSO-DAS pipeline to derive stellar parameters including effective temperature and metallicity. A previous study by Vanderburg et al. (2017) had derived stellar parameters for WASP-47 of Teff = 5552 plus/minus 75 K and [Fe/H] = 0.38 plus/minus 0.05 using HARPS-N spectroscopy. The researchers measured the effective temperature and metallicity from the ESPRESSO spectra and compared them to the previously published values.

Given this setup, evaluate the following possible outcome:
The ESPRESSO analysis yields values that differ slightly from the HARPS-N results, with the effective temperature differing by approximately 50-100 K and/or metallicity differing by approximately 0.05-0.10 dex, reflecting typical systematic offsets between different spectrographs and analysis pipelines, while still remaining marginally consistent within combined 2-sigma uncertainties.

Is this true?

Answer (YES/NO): NO